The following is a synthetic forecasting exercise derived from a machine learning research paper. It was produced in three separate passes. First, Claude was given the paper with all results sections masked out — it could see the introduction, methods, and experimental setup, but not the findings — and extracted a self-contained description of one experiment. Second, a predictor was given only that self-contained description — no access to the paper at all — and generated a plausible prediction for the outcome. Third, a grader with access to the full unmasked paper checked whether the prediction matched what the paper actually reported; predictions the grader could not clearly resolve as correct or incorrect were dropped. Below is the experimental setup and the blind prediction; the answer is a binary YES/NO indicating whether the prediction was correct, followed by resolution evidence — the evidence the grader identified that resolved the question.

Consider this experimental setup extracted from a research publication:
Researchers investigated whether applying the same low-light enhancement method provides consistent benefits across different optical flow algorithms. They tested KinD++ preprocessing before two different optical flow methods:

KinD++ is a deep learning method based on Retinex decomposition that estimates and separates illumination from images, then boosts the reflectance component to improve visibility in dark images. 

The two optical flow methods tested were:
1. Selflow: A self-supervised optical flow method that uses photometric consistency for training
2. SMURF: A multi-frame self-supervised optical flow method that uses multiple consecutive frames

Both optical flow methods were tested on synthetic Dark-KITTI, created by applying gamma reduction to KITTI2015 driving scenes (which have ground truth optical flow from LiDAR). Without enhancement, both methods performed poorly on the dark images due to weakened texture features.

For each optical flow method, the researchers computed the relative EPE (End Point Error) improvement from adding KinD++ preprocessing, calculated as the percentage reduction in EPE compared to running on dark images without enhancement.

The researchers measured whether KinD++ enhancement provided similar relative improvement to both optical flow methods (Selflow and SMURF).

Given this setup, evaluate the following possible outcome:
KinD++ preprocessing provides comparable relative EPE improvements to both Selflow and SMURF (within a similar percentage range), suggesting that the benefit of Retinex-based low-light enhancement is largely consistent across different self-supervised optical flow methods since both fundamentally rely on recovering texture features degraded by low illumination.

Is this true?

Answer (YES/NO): YES